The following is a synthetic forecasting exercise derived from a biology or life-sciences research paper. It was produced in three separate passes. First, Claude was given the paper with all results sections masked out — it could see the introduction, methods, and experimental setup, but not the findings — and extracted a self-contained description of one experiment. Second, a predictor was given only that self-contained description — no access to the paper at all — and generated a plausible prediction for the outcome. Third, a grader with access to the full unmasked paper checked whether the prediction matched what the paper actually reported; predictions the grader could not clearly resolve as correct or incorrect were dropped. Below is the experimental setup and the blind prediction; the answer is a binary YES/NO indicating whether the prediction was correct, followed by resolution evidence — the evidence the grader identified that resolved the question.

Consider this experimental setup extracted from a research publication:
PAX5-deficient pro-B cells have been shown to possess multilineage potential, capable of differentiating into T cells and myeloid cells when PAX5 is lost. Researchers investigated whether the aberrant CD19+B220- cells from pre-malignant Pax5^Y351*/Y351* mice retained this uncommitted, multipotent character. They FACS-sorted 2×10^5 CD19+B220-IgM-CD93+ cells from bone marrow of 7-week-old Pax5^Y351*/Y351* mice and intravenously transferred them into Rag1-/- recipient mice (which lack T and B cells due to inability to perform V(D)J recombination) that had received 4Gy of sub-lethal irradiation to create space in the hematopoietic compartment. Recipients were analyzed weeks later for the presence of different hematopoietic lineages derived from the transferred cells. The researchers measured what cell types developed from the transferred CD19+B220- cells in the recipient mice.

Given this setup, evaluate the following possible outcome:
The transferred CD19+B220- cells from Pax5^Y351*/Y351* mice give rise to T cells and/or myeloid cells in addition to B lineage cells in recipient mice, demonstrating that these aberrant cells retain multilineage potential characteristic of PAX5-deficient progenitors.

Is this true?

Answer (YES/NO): YES